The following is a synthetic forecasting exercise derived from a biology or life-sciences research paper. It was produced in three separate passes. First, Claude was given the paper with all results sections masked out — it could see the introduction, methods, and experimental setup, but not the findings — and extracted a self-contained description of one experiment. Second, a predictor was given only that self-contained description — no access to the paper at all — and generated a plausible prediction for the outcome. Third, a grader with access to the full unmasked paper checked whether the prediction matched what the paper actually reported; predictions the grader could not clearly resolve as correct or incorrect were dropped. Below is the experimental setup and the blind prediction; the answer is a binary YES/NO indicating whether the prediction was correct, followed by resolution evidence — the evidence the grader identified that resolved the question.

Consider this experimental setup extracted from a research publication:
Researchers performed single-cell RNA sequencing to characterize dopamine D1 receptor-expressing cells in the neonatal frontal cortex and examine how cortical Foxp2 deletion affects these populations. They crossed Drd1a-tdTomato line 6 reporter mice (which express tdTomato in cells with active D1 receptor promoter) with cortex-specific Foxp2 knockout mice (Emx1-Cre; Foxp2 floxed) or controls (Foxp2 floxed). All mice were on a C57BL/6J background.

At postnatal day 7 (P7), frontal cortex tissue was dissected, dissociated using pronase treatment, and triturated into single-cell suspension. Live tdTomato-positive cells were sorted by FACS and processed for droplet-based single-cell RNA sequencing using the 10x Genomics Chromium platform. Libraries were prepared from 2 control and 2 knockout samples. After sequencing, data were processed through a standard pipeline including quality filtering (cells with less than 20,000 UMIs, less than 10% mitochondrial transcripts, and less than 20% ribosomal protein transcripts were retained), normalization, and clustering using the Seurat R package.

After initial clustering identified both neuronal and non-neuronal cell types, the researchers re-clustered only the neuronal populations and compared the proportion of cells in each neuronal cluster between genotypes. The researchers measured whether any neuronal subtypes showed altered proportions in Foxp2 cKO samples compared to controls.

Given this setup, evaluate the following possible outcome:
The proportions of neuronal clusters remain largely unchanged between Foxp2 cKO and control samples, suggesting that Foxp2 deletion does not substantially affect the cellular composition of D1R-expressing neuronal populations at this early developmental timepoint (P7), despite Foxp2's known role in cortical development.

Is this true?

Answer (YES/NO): NO